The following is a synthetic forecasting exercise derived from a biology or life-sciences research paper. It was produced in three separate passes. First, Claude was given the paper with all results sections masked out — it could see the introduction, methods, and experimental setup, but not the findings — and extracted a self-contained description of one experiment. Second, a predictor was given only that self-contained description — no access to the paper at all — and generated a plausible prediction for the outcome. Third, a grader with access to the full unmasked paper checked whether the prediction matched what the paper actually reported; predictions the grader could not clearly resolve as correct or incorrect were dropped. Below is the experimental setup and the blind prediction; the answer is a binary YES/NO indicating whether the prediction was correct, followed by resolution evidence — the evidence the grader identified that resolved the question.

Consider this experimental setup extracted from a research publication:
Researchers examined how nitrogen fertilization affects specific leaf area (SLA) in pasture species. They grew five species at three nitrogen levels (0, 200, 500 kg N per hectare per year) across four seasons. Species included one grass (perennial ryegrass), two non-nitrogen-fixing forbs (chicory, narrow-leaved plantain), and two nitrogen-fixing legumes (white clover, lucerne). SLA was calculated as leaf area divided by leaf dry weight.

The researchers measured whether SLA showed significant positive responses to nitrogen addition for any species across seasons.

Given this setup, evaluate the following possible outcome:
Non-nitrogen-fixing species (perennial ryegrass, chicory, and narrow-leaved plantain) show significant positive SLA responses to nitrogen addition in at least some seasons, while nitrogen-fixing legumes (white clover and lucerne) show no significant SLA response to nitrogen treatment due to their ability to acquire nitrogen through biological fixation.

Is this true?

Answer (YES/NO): NO